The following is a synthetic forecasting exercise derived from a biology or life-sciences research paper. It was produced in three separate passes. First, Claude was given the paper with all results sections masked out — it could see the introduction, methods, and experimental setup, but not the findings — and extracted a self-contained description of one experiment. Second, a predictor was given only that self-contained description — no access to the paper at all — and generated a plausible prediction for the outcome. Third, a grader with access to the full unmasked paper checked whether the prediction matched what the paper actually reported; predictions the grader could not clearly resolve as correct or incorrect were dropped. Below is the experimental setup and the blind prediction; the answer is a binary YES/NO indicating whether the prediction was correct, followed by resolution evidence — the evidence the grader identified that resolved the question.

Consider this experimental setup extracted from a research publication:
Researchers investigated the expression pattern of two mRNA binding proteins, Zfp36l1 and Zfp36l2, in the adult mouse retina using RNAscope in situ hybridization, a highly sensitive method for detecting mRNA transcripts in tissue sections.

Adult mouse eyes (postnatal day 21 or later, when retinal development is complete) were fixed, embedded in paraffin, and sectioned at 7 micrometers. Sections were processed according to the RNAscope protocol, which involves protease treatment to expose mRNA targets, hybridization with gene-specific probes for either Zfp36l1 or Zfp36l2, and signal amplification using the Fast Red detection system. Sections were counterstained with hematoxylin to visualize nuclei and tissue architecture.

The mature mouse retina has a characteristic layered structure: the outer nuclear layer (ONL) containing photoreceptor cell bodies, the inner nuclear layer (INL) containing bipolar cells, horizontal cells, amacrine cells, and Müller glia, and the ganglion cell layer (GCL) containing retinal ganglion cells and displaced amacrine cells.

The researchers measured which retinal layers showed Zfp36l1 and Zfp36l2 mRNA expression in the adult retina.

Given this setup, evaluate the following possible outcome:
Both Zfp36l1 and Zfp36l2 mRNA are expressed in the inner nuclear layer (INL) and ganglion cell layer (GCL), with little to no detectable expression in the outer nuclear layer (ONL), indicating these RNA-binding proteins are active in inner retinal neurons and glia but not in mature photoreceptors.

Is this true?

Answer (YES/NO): NO